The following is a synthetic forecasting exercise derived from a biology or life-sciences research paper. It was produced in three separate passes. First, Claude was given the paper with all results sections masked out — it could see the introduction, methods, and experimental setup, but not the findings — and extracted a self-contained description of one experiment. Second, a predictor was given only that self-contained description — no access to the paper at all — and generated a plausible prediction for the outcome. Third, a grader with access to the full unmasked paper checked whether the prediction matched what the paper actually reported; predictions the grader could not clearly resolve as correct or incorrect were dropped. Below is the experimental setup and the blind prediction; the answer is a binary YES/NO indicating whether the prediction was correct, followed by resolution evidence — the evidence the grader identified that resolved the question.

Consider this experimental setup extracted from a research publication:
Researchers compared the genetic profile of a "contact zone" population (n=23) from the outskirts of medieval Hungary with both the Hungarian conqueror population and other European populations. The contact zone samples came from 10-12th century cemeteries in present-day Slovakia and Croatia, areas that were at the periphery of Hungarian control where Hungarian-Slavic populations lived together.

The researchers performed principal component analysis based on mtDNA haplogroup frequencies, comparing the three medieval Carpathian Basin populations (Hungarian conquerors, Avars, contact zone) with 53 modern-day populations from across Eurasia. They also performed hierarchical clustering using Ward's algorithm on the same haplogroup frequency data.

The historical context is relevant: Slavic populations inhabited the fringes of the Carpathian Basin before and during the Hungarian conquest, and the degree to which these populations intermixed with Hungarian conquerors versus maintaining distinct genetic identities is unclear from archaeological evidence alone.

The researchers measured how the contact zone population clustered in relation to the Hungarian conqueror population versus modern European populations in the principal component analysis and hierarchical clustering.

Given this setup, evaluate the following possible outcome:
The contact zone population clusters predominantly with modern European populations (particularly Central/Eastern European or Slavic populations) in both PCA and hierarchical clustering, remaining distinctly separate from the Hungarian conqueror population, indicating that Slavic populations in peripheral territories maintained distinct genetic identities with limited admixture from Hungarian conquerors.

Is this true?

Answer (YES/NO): NO